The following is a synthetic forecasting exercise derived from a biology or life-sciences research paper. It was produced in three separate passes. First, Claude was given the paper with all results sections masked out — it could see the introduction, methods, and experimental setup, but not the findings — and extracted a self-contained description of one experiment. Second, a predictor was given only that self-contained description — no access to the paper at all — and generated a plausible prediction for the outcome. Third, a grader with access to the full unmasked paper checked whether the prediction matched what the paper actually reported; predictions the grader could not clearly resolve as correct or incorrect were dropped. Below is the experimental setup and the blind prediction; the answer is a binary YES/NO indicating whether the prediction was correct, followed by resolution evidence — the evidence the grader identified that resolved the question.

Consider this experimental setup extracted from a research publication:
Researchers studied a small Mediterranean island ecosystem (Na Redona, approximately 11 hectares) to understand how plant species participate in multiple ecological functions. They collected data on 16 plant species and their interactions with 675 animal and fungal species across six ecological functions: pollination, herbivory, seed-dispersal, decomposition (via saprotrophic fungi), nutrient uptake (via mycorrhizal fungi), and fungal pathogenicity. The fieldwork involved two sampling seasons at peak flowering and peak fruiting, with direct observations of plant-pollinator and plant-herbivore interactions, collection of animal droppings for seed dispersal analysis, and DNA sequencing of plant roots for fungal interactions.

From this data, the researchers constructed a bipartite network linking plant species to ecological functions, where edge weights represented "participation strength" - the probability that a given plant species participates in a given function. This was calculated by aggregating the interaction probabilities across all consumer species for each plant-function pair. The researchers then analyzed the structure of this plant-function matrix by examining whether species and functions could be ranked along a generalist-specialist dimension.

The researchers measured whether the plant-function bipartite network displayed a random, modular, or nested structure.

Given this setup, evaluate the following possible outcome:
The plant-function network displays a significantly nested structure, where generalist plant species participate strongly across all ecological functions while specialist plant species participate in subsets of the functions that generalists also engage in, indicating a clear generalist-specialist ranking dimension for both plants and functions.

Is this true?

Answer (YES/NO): YES